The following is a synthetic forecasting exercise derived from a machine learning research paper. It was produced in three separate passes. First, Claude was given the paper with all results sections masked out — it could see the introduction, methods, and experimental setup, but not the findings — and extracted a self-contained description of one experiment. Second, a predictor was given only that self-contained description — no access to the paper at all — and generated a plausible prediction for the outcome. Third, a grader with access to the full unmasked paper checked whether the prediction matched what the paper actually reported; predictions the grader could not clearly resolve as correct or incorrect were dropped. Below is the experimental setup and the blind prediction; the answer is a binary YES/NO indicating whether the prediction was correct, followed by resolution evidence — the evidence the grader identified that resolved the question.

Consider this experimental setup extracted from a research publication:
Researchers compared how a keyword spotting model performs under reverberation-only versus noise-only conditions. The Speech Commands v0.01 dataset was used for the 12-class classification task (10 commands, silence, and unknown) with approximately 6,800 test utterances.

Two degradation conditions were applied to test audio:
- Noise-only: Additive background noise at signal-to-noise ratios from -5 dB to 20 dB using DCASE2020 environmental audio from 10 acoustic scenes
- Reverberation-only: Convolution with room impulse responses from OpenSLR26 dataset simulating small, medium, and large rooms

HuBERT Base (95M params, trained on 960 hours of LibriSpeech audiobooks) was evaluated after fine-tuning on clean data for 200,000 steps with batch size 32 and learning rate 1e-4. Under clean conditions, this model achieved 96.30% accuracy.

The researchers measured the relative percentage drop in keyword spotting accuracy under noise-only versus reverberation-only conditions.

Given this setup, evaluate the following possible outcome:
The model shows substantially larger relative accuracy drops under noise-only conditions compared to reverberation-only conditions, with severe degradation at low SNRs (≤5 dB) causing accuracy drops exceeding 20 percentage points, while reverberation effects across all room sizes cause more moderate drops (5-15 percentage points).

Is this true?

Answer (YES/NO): NO